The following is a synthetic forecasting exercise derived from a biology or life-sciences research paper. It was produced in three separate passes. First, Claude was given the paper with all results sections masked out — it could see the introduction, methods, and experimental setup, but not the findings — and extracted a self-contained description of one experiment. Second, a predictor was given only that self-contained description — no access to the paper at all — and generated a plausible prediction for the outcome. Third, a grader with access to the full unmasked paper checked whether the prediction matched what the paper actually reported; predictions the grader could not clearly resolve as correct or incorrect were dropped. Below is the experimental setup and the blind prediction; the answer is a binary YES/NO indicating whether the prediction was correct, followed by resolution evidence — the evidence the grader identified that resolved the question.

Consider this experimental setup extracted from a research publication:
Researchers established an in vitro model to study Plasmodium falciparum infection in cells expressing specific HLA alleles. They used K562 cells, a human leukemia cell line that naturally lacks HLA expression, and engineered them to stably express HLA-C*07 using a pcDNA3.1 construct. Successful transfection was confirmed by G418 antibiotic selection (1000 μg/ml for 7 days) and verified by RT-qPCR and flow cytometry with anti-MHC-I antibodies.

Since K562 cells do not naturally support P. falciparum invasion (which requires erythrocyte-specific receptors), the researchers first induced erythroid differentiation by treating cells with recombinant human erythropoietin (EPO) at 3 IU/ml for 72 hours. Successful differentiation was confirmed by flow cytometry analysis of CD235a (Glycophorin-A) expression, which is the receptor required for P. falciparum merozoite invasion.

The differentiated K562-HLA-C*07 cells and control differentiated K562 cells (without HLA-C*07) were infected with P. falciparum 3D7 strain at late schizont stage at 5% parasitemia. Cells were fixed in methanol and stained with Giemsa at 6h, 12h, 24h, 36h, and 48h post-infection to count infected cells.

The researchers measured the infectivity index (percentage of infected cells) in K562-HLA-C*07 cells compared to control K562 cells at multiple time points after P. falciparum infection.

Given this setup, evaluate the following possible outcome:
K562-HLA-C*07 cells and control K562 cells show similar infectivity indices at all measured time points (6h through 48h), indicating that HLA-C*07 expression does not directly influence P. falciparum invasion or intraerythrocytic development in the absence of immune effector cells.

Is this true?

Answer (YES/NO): NO